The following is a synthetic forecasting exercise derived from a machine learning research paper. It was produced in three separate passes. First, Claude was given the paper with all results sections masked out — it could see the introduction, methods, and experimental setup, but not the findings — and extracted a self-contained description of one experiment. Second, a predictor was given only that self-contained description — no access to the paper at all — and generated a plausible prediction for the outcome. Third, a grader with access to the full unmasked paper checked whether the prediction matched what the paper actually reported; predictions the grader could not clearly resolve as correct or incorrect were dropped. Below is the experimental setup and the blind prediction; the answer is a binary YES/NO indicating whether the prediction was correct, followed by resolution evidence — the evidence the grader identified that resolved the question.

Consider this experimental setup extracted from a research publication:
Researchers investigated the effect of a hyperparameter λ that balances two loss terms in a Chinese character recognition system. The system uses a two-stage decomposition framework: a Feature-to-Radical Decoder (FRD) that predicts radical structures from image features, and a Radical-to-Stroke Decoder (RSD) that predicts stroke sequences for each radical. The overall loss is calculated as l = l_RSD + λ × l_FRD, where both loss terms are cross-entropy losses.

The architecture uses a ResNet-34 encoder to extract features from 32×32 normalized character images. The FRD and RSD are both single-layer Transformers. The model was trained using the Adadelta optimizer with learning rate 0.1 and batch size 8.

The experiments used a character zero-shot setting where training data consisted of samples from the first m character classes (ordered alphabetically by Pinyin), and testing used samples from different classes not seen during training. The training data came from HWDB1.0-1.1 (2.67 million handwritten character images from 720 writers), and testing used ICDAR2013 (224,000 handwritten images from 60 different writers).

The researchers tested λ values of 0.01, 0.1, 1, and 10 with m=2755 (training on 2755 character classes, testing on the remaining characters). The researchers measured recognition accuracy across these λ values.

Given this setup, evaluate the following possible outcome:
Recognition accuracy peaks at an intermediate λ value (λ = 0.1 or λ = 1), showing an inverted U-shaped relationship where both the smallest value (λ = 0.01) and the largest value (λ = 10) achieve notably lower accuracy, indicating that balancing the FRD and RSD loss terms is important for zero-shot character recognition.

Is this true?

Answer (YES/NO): YES